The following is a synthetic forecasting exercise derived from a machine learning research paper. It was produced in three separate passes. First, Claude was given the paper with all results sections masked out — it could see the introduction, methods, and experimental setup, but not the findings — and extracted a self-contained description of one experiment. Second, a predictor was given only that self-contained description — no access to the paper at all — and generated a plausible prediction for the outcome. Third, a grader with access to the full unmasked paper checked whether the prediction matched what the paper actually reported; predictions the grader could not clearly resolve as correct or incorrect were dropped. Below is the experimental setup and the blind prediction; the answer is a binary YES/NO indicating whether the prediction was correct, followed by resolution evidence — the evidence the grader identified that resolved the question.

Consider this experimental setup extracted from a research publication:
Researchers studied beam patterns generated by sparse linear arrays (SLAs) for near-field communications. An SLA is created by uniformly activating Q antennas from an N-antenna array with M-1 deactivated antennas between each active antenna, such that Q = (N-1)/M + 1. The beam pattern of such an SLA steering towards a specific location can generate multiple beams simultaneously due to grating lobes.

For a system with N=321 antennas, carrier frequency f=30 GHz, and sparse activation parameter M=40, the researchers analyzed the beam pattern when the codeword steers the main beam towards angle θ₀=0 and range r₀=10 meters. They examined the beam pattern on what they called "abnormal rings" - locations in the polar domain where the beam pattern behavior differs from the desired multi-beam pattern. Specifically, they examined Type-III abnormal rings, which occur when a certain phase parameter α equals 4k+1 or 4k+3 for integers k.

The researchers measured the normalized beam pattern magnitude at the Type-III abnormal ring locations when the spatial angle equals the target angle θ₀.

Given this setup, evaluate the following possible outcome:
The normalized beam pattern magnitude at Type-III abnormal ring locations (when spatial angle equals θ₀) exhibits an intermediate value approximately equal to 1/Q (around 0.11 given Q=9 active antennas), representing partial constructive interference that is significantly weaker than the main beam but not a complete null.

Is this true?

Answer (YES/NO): NO